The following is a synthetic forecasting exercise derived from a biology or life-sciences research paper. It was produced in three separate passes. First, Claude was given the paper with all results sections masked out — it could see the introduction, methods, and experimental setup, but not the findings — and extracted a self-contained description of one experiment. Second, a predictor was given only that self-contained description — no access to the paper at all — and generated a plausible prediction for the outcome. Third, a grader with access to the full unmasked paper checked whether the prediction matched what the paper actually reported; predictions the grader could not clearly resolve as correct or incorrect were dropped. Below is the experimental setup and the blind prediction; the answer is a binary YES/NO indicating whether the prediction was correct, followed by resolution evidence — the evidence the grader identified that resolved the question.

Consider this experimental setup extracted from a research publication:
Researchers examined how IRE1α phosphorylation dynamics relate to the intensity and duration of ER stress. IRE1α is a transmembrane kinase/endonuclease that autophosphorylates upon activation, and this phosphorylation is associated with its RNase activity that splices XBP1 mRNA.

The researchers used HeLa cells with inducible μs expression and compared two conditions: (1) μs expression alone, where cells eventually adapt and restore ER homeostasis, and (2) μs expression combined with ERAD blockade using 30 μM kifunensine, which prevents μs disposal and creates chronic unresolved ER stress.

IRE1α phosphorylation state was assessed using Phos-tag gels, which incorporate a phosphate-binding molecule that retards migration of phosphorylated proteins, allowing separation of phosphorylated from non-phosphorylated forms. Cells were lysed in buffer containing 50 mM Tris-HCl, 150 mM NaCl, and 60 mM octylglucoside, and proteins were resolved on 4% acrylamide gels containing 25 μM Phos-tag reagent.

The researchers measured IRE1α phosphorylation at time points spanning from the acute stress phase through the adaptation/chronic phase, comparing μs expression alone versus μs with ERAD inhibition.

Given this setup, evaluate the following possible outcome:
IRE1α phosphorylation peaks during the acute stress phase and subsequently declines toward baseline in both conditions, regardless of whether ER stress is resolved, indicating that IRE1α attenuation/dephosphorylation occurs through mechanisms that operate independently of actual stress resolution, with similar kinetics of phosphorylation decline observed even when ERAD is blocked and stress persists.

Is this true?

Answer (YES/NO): NO